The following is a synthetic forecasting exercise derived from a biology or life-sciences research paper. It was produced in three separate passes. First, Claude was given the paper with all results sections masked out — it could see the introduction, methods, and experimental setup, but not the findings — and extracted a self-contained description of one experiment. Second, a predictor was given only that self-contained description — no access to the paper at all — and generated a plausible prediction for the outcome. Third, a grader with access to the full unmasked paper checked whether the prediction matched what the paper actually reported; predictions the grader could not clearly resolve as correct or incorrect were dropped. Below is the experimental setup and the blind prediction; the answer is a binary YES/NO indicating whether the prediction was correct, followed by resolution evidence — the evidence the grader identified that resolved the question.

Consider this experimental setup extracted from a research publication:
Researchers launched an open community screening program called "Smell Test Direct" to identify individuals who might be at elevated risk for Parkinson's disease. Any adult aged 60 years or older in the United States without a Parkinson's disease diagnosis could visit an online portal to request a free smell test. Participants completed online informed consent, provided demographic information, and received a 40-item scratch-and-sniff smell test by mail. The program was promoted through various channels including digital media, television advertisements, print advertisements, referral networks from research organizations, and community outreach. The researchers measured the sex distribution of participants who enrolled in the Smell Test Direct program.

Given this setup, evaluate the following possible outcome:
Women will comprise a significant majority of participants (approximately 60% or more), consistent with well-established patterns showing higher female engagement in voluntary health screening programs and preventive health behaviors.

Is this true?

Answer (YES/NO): YES